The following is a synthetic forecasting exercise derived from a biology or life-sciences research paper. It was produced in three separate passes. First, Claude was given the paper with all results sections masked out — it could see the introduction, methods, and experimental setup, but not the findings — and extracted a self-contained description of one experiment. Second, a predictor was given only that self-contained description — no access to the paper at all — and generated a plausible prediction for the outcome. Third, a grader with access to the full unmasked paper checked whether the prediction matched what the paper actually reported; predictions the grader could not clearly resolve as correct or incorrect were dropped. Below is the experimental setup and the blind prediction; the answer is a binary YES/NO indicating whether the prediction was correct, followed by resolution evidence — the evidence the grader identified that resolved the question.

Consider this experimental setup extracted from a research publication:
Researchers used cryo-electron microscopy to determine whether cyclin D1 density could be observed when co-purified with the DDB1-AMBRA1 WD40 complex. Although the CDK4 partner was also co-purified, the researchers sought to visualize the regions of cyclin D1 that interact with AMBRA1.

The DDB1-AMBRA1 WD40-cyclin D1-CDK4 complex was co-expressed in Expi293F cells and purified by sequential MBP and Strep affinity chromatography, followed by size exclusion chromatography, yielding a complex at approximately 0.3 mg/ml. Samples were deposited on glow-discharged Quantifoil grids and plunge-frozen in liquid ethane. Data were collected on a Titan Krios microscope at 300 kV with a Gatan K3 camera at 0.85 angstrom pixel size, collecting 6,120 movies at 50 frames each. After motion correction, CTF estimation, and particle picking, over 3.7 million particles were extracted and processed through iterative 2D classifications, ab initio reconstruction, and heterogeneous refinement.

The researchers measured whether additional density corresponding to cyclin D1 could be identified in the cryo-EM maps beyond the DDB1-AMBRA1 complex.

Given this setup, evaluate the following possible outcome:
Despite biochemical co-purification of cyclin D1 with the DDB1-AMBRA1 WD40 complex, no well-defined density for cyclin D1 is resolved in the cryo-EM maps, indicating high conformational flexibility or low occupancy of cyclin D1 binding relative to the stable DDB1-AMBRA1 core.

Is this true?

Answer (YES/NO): NO